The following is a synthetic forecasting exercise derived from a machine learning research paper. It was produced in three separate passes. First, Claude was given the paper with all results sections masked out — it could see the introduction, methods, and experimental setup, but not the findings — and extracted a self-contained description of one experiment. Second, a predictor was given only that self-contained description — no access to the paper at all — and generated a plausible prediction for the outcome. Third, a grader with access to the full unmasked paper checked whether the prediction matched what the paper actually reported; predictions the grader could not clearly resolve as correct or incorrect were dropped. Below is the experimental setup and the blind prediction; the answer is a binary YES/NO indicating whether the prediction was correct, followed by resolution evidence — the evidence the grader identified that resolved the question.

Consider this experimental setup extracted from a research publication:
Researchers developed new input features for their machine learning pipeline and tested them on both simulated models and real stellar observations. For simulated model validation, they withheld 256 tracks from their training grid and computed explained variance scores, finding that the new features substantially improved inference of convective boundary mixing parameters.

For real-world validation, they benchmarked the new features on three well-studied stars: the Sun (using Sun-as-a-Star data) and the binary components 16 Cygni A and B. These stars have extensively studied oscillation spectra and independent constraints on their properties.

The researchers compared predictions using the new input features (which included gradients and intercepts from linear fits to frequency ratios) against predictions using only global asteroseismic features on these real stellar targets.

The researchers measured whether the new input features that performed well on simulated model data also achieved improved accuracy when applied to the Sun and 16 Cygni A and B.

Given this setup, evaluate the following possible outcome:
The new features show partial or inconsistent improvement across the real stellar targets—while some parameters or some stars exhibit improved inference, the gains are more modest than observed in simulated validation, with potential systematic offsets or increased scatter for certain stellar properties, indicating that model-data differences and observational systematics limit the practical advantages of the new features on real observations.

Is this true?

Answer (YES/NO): NO